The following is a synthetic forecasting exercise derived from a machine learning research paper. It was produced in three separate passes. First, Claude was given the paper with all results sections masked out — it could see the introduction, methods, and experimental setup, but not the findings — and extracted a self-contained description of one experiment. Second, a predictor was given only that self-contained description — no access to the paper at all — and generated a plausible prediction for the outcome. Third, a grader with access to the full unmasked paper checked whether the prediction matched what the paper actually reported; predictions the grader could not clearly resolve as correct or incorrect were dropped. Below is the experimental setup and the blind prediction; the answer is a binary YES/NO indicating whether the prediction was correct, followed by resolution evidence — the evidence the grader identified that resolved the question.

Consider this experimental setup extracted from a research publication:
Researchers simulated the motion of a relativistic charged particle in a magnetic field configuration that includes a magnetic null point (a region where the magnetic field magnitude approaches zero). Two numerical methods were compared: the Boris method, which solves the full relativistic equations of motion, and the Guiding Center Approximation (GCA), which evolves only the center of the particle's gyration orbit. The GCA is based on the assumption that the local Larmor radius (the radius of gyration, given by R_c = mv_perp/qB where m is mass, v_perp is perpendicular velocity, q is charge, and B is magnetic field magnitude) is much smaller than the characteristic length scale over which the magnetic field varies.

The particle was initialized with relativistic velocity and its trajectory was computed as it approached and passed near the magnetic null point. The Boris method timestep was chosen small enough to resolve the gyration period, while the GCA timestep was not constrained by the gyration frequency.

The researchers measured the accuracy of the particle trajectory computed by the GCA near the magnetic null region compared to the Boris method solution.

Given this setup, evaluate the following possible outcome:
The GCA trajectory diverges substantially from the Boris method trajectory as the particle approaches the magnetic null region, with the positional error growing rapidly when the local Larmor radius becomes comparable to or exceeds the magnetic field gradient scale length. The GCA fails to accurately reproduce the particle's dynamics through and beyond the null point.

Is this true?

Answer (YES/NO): YES